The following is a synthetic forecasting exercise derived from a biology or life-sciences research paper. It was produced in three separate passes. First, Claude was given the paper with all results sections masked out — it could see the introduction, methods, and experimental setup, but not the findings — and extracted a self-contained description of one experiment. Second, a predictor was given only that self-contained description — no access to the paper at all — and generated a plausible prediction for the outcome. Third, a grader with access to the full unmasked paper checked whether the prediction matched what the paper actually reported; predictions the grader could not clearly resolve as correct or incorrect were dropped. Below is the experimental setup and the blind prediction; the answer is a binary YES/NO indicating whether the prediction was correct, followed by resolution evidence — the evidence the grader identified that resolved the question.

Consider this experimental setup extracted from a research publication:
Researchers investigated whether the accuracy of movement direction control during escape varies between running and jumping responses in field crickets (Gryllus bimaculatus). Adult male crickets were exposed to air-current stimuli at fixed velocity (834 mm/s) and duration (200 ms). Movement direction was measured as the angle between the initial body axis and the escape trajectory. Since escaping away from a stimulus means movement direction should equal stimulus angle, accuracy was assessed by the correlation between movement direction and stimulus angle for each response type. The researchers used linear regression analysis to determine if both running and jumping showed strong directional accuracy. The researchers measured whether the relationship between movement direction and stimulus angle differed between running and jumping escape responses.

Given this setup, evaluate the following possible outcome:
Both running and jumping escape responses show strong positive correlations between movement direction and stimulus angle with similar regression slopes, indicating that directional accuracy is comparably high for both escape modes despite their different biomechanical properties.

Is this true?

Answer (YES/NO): YES